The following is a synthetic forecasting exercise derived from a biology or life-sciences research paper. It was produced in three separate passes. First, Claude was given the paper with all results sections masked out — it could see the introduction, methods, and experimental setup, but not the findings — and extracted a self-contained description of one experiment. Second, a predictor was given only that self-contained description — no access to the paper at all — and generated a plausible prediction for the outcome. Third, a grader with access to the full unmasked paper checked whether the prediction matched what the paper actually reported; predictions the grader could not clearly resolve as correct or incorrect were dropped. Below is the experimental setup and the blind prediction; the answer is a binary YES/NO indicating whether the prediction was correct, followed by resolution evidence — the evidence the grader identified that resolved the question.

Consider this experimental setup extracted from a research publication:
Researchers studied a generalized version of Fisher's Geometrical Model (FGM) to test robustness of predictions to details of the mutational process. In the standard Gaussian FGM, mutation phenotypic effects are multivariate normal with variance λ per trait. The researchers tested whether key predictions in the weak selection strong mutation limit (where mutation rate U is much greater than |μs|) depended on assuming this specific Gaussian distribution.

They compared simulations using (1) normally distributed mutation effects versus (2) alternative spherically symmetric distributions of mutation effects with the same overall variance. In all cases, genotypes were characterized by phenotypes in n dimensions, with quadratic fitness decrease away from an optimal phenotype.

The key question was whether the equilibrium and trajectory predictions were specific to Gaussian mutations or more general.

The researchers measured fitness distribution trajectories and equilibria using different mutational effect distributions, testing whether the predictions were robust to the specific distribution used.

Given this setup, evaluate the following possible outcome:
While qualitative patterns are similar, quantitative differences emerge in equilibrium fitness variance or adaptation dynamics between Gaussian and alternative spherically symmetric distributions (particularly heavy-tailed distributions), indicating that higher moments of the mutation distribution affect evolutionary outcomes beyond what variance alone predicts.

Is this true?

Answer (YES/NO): NO